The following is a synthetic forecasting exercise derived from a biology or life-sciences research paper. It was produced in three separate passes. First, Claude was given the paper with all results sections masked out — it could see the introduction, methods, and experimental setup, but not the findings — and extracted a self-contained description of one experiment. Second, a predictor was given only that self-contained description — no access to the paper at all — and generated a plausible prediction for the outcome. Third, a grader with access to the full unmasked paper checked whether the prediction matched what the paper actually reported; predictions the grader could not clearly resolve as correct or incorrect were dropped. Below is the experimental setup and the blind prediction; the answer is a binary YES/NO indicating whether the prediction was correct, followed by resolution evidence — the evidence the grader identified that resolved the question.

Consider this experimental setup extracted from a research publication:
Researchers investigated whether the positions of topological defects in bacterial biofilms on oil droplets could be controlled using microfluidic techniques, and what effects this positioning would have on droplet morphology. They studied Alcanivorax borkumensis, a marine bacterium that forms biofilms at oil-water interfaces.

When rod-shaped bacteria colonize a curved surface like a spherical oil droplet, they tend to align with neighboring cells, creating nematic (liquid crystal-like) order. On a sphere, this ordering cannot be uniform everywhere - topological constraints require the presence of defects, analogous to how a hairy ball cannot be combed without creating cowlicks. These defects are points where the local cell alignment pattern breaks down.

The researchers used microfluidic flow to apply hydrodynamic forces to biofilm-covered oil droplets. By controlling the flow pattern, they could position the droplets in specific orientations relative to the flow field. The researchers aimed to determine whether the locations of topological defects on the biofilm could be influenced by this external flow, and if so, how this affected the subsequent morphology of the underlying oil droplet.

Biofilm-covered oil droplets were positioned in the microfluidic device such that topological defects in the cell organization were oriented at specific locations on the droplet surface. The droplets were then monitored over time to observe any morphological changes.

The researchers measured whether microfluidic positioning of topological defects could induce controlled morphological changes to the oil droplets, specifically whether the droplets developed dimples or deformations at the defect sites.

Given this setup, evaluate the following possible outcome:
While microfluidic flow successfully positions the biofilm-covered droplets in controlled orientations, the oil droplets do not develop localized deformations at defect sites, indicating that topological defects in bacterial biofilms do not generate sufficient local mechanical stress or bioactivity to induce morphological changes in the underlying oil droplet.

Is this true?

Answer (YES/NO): NO